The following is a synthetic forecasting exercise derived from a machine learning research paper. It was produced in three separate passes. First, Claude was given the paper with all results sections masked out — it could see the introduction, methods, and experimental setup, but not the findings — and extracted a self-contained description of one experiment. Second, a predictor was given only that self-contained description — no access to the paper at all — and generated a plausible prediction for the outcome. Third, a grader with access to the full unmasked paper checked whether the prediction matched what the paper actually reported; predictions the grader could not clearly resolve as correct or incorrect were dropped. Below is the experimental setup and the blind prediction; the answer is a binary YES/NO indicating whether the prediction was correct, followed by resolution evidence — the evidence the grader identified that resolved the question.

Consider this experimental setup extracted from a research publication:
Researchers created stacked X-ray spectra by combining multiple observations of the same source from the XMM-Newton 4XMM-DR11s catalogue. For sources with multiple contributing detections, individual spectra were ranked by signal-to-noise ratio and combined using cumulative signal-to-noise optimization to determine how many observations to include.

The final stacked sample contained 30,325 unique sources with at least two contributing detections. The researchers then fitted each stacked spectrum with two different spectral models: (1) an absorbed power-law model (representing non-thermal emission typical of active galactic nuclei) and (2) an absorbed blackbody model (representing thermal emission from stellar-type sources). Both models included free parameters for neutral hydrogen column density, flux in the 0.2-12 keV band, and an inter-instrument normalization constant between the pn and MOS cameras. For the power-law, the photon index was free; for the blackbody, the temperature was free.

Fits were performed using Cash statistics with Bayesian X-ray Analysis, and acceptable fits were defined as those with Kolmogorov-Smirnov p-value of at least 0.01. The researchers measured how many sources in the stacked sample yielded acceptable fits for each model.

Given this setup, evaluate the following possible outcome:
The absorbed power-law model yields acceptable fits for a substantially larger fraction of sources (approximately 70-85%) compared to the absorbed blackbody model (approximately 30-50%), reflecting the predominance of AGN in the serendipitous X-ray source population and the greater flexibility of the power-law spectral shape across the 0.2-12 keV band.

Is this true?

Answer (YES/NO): NO